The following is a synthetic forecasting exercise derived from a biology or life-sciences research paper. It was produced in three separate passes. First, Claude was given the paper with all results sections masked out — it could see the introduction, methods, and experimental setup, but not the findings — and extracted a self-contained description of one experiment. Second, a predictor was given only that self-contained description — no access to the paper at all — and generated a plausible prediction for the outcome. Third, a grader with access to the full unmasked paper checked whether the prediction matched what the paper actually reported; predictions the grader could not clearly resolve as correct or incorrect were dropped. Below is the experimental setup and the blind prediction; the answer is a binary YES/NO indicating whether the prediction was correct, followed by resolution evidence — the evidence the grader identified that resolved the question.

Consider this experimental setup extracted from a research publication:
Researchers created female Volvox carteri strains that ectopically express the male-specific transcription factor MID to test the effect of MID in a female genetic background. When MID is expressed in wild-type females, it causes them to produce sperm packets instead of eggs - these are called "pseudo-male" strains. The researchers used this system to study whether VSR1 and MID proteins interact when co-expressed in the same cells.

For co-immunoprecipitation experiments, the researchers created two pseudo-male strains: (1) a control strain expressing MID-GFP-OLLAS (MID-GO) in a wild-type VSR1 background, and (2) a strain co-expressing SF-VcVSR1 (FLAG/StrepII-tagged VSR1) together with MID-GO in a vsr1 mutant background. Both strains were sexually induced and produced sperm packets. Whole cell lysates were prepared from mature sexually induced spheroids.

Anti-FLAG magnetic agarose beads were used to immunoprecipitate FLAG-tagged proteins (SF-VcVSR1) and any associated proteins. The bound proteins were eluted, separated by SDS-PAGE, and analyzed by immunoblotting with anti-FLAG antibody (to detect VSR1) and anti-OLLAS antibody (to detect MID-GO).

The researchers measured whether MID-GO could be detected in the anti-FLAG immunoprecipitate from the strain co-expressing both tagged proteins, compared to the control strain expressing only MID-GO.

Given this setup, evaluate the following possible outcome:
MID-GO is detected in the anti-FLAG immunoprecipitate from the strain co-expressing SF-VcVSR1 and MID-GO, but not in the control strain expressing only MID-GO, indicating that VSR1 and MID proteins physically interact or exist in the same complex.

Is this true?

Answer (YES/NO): YES